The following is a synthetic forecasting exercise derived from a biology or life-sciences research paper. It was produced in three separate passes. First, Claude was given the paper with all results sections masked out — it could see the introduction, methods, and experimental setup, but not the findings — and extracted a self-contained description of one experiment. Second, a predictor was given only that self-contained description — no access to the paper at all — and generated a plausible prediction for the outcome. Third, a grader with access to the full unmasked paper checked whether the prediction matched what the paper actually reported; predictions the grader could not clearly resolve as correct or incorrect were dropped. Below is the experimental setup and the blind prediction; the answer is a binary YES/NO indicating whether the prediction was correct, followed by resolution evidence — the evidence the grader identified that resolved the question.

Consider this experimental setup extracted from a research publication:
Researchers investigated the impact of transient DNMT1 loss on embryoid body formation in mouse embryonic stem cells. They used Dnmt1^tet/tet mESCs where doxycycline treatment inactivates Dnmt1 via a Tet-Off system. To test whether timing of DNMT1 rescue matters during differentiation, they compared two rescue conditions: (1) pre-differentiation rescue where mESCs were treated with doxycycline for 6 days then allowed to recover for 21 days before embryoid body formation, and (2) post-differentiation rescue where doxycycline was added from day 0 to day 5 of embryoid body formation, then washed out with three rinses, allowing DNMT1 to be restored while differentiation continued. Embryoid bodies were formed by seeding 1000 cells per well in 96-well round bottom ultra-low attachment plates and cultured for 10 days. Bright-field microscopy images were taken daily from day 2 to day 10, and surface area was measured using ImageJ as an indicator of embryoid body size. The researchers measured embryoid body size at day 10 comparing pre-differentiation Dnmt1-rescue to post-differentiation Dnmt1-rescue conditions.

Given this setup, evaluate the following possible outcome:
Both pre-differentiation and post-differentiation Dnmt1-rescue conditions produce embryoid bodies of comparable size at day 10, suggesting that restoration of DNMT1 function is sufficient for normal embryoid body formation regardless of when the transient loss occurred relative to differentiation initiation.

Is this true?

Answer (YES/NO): NO